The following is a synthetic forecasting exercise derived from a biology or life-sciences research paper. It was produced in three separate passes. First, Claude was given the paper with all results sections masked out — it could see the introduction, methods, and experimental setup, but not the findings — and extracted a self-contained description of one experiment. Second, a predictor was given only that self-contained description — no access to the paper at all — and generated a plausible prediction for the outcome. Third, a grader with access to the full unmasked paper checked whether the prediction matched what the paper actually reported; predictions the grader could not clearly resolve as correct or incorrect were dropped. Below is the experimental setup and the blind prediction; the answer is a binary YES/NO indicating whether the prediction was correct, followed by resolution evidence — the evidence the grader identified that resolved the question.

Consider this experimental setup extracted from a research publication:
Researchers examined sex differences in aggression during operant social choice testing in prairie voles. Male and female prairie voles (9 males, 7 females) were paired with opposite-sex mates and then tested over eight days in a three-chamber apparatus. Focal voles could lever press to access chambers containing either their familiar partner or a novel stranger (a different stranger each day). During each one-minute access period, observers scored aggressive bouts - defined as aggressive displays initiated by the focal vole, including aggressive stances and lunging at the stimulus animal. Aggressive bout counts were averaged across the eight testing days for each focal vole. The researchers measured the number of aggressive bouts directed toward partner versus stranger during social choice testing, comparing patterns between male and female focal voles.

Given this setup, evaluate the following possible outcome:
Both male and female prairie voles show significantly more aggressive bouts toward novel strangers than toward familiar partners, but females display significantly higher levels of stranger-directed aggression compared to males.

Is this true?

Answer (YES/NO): NO